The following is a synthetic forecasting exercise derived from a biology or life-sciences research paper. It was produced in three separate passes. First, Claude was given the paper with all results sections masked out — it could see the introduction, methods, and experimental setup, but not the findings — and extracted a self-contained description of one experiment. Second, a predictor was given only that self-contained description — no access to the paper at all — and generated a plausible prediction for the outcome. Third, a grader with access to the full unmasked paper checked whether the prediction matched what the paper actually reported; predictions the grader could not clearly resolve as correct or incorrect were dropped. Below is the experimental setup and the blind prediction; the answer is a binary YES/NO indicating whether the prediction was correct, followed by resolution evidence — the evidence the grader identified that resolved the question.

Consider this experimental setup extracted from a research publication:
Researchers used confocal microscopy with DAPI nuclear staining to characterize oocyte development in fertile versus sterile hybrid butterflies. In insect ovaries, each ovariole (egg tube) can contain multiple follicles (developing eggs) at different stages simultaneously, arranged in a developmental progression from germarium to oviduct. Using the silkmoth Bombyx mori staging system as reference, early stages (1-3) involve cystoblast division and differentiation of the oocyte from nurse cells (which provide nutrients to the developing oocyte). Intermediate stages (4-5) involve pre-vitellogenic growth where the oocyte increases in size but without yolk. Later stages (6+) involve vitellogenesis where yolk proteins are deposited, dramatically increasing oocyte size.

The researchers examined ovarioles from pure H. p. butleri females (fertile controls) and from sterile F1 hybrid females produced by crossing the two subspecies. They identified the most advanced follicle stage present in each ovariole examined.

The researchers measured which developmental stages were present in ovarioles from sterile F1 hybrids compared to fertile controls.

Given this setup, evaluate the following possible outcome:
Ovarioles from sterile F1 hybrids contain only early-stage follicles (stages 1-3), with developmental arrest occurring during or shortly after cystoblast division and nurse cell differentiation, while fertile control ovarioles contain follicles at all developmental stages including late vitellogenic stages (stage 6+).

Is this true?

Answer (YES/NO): YES